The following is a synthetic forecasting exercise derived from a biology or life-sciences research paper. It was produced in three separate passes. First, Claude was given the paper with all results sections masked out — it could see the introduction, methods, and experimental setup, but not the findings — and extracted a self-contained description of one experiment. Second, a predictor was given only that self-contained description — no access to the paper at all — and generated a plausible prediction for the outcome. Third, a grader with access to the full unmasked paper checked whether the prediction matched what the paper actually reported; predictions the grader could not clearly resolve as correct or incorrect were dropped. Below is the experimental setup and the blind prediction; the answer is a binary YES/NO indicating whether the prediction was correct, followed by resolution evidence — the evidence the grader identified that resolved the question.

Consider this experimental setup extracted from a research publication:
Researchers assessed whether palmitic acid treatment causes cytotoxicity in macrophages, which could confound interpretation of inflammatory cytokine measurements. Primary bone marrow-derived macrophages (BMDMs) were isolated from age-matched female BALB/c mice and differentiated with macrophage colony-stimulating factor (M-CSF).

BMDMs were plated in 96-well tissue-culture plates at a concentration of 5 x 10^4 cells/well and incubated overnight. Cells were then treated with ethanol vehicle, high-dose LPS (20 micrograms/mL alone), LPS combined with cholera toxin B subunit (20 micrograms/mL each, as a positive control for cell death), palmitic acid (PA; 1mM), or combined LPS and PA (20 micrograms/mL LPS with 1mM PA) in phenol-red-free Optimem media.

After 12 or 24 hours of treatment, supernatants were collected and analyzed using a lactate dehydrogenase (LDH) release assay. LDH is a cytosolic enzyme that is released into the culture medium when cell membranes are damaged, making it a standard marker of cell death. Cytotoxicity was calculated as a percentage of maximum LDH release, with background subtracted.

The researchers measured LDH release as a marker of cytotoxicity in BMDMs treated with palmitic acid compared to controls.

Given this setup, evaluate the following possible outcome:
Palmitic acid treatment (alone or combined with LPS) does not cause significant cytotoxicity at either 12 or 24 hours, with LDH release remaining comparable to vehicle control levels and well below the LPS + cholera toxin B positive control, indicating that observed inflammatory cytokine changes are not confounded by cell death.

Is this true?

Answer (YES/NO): NO